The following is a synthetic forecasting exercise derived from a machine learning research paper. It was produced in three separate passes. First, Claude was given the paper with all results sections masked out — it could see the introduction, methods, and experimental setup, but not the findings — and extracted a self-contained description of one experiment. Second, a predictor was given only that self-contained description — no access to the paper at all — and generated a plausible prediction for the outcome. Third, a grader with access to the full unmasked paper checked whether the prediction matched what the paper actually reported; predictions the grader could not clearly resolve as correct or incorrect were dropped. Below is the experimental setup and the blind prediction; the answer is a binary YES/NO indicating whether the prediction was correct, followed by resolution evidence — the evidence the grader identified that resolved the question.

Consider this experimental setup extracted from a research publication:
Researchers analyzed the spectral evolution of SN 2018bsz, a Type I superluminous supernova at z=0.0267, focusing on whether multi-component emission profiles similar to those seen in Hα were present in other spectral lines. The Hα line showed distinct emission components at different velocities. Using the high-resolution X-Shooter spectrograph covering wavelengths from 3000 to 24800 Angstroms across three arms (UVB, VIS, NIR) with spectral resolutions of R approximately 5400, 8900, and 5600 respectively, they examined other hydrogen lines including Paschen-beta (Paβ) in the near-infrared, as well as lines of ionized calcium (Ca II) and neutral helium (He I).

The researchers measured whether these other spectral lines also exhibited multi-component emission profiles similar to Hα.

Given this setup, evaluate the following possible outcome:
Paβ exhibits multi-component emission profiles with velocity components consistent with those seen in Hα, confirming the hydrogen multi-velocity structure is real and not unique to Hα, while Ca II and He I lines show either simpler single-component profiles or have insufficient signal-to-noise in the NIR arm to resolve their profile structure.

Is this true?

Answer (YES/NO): NO